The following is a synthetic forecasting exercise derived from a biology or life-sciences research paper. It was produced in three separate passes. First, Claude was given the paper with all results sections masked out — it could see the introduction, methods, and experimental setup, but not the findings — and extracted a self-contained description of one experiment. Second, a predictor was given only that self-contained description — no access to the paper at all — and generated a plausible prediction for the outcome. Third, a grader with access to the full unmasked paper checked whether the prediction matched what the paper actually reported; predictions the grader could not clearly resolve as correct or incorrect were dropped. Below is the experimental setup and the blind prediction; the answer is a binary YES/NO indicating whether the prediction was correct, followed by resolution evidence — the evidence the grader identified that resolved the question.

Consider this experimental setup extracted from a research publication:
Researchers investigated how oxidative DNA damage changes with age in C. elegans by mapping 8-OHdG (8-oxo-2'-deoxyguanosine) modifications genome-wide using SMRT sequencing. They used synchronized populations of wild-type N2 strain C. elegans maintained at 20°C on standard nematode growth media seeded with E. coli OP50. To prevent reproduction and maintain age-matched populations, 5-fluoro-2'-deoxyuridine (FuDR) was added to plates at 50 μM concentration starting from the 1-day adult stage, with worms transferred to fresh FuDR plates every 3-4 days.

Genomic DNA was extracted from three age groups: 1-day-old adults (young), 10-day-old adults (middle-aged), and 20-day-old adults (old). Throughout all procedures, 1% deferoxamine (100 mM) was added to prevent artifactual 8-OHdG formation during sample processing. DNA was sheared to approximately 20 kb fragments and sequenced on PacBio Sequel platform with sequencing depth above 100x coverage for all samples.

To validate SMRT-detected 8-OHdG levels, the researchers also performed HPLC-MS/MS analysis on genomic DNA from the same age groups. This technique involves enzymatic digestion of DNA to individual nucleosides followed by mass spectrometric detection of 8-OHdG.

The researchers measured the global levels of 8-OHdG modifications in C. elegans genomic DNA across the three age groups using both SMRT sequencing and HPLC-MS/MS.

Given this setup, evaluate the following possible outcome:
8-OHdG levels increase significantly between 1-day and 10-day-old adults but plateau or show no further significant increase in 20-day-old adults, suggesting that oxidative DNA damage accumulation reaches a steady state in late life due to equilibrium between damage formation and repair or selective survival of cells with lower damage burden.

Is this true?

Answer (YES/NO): NO